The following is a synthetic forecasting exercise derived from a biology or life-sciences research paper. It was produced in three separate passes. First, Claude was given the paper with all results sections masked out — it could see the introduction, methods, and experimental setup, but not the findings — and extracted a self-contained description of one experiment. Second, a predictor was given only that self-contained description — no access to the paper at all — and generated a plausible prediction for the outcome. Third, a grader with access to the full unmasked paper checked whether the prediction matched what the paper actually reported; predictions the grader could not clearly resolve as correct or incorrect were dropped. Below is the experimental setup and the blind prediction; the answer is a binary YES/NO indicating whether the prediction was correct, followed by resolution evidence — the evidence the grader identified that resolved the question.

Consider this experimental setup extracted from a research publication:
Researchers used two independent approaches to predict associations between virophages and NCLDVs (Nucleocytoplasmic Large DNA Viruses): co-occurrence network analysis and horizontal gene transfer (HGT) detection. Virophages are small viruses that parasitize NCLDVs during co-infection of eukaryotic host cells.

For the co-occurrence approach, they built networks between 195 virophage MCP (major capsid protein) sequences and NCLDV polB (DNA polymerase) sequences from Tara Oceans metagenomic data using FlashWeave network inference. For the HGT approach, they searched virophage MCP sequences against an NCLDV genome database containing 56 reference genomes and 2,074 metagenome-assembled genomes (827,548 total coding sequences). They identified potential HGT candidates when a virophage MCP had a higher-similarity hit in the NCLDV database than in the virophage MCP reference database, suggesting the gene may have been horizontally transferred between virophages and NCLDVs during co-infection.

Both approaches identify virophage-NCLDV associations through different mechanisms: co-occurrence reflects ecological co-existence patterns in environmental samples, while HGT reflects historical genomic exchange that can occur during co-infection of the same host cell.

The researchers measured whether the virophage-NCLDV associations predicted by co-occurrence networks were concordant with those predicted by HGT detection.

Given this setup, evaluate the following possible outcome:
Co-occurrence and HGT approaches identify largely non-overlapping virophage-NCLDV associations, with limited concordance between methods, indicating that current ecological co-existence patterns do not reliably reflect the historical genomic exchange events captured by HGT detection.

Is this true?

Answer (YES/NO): NO